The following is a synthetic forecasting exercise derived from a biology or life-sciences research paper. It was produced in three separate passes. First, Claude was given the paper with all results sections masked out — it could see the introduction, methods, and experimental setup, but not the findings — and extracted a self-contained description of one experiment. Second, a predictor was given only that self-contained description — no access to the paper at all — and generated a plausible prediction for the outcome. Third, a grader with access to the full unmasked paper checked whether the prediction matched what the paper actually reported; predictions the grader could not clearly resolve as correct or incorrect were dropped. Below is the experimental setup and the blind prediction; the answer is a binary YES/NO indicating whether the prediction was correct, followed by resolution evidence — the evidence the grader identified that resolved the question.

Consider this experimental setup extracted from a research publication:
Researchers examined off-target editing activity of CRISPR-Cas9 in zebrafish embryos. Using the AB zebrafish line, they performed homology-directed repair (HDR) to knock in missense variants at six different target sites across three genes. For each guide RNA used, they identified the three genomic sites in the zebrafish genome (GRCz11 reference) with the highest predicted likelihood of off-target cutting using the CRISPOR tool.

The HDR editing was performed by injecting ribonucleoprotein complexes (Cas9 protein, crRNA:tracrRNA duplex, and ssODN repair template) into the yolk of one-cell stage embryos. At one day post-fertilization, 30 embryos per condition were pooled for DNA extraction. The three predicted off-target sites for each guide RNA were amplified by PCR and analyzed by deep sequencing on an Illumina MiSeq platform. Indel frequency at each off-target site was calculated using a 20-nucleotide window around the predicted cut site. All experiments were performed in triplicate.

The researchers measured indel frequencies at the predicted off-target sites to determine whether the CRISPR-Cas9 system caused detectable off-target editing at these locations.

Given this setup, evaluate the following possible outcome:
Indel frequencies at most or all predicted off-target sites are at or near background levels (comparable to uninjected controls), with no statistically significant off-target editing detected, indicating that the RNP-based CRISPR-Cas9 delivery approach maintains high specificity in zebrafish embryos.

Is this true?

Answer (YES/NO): NO